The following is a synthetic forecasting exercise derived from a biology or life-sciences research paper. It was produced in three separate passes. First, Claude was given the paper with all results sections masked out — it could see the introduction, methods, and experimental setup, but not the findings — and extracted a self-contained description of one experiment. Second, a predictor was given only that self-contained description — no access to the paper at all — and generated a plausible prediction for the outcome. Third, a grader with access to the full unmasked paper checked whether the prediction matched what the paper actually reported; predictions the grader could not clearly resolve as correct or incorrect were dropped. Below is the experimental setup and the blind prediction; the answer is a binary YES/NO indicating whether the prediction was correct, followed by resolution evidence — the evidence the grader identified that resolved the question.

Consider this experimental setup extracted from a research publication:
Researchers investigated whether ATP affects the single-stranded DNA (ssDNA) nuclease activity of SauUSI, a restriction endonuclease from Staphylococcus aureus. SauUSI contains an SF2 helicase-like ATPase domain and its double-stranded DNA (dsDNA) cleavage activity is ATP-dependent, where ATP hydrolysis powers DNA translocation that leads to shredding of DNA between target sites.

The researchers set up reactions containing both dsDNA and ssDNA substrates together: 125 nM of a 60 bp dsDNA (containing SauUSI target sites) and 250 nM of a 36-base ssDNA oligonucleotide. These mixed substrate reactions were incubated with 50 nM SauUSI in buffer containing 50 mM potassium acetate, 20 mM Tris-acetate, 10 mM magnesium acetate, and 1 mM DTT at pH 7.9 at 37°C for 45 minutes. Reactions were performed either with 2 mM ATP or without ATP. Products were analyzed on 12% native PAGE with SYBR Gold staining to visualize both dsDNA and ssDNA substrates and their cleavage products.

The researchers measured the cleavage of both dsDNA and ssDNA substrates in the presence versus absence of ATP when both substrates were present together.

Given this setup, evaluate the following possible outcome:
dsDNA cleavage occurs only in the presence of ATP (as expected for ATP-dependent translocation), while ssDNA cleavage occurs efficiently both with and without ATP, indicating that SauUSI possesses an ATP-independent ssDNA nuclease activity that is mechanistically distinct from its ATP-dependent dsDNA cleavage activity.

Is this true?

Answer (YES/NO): NO